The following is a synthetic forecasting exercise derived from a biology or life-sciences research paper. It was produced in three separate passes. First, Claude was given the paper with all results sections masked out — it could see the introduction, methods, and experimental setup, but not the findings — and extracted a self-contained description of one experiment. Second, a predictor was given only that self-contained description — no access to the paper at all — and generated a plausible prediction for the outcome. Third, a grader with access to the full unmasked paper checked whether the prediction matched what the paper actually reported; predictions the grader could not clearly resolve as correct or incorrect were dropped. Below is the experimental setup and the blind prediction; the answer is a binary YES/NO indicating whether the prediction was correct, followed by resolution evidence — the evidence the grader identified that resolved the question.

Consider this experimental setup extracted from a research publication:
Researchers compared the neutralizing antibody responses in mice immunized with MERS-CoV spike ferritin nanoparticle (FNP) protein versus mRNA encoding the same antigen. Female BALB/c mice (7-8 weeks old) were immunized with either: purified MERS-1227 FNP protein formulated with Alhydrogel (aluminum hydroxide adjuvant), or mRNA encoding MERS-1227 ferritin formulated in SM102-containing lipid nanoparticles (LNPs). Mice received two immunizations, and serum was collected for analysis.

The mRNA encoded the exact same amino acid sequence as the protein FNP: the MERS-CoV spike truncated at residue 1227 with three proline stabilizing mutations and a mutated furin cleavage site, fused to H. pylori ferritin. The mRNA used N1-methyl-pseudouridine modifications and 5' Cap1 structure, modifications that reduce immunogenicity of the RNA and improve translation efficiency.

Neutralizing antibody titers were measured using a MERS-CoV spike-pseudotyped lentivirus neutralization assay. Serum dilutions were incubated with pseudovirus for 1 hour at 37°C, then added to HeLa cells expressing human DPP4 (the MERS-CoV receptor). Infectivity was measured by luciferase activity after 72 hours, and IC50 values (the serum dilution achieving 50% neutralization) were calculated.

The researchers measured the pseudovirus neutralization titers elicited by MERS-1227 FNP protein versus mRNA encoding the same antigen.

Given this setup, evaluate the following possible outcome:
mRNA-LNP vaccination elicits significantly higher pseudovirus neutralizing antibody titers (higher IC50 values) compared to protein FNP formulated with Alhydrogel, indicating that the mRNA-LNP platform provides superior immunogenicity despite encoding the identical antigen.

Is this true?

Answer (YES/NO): NO